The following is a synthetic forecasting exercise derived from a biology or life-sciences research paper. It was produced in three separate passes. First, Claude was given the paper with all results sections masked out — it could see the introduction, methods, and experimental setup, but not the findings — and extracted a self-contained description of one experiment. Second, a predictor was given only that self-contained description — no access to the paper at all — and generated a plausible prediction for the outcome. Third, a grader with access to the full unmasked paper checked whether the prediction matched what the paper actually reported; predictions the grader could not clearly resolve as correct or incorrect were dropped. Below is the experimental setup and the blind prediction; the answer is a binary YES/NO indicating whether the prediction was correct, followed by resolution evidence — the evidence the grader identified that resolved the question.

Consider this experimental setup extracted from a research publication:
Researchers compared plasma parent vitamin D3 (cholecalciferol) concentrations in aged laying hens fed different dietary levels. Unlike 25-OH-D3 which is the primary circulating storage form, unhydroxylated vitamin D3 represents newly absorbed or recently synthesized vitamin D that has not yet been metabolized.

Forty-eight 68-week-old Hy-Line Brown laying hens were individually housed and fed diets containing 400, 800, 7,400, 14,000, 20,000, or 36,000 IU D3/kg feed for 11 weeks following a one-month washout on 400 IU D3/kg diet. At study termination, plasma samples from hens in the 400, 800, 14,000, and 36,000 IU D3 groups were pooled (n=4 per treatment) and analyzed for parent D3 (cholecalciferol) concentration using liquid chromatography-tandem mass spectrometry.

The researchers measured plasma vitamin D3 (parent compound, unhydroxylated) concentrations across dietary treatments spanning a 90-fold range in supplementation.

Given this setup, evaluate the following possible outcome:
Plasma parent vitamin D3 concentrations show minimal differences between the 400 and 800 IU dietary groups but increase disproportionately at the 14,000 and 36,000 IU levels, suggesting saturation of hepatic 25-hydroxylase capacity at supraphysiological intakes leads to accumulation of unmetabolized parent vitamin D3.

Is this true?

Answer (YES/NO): YES